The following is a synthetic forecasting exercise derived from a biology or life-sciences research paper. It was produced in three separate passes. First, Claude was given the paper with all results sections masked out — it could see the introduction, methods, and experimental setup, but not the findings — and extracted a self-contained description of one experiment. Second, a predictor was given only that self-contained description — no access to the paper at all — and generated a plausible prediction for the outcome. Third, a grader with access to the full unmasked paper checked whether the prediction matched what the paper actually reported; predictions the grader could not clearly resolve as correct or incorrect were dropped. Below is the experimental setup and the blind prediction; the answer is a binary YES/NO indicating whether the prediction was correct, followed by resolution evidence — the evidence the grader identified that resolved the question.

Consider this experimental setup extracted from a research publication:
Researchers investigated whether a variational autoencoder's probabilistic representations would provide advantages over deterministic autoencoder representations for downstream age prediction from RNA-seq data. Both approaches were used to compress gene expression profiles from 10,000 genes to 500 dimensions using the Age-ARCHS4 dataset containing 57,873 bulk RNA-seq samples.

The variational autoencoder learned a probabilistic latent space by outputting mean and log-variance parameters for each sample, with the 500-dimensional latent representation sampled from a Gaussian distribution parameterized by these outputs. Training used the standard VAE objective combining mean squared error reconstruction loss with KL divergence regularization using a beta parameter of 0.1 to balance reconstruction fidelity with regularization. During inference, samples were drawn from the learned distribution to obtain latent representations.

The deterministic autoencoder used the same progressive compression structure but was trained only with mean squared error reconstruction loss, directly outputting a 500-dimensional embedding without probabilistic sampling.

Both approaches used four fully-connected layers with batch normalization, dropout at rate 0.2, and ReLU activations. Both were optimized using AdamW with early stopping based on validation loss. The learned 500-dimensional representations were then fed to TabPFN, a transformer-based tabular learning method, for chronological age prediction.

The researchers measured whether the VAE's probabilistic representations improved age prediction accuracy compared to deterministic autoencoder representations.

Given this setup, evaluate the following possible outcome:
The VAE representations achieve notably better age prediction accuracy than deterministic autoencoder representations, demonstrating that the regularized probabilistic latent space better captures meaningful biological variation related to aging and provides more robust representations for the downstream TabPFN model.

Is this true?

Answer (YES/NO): NO